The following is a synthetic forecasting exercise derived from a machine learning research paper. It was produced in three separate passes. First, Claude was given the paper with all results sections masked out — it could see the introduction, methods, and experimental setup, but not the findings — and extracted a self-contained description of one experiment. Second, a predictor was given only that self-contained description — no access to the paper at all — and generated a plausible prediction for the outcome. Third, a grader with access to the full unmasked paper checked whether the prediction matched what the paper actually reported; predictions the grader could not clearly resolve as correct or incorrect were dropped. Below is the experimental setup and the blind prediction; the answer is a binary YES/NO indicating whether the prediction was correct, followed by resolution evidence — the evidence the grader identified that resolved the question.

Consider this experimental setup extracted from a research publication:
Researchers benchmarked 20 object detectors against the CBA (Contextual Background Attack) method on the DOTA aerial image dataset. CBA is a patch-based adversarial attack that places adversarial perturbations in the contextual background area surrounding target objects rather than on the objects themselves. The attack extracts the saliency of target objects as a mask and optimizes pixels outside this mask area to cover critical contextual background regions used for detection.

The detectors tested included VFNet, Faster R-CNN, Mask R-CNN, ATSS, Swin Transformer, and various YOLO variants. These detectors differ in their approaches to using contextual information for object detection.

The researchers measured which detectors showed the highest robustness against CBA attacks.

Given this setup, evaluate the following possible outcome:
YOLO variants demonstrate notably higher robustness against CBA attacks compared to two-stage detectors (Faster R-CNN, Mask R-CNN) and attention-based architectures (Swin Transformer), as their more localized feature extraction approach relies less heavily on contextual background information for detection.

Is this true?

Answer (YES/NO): NO